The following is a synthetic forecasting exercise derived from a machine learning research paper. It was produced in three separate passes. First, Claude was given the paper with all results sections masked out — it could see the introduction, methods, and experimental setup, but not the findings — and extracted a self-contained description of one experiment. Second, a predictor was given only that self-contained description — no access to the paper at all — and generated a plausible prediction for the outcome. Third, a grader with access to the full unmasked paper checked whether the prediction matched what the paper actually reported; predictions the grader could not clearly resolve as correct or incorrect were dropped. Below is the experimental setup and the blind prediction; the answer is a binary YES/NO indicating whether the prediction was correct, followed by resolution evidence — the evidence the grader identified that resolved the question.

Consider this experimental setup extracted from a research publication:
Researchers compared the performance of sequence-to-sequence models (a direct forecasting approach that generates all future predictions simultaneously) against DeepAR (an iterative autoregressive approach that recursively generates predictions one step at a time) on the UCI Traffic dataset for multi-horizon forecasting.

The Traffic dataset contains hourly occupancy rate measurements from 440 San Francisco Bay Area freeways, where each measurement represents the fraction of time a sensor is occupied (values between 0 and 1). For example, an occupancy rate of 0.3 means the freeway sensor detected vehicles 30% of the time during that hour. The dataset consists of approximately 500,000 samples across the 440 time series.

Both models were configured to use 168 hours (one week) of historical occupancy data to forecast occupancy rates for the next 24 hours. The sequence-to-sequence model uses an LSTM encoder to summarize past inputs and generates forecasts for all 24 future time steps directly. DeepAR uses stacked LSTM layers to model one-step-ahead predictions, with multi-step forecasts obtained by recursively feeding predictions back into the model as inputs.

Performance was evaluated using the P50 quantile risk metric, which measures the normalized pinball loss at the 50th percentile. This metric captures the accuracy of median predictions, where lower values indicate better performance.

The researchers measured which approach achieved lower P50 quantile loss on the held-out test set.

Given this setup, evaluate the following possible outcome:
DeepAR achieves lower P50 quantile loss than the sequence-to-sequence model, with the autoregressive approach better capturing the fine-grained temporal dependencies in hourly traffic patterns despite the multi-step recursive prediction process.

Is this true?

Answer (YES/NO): NO